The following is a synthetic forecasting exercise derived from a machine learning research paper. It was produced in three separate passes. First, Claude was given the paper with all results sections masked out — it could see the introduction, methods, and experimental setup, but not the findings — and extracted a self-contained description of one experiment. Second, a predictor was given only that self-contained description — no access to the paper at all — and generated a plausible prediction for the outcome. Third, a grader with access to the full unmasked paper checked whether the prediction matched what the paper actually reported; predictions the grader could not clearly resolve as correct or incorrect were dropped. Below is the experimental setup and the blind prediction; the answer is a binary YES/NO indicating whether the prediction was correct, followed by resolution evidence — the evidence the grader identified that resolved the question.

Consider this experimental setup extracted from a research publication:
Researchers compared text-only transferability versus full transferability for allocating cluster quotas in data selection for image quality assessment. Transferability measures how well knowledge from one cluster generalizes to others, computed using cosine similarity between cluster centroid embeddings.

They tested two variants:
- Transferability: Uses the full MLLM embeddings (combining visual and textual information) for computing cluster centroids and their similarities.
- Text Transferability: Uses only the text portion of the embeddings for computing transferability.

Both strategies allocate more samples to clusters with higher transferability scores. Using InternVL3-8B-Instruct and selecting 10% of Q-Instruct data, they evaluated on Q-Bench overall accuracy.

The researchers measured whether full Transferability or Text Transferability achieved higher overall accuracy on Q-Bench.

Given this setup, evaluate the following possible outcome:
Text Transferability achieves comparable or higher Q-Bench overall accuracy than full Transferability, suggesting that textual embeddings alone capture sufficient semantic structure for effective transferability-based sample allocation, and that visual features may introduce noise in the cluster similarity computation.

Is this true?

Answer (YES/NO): NO